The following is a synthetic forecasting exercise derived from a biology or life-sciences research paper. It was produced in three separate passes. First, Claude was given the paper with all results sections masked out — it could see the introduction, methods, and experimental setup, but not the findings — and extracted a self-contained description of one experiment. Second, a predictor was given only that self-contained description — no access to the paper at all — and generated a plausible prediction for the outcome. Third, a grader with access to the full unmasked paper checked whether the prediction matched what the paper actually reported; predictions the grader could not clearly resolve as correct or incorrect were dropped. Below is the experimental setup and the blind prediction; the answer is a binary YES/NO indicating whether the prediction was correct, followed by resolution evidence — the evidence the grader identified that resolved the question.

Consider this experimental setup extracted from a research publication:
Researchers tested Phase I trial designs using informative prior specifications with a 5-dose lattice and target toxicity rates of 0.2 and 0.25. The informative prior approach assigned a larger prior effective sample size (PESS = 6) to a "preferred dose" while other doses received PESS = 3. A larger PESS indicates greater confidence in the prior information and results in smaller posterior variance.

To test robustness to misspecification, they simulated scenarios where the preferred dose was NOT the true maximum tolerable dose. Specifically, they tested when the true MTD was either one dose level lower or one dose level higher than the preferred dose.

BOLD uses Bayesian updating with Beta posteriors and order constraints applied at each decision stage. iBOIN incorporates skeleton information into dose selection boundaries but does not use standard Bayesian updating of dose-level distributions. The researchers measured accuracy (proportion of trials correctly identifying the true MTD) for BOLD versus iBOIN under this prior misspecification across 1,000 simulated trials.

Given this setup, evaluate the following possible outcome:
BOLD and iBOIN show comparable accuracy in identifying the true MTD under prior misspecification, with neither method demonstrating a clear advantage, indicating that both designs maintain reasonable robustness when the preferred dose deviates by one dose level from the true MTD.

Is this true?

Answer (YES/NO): NO